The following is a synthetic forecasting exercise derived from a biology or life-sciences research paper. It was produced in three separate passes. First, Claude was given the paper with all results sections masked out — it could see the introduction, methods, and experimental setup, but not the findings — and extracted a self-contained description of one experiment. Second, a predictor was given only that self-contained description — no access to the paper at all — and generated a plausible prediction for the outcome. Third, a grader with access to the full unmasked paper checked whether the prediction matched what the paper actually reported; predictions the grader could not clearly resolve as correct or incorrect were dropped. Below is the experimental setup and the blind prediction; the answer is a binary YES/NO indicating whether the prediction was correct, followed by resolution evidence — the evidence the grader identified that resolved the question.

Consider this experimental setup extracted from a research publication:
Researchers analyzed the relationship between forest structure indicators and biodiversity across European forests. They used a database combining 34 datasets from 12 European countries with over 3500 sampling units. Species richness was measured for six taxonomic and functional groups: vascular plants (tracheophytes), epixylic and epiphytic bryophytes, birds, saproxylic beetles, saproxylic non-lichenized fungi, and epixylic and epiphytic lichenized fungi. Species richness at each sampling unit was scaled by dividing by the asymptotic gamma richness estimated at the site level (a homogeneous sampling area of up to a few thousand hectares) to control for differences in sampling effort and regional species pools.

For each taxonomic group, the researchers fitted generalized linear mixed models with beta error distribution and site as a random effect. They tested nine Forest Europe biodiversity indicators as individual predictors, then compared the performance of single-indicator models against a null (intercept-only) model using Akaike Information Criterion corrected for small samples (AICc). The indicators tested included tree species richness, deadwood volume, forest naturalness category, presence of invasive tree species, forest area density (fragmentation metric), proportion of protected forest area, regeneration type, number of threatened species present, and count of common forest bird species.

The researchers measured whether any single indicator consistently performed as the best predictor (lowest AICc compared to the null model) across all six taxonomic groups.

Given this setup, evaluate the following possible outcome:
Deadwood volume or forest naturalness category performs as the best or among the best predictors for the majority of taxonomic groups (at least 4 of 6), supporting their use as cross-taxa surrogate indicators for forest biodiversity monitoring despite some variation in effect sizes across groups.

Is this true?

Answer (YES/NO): NO